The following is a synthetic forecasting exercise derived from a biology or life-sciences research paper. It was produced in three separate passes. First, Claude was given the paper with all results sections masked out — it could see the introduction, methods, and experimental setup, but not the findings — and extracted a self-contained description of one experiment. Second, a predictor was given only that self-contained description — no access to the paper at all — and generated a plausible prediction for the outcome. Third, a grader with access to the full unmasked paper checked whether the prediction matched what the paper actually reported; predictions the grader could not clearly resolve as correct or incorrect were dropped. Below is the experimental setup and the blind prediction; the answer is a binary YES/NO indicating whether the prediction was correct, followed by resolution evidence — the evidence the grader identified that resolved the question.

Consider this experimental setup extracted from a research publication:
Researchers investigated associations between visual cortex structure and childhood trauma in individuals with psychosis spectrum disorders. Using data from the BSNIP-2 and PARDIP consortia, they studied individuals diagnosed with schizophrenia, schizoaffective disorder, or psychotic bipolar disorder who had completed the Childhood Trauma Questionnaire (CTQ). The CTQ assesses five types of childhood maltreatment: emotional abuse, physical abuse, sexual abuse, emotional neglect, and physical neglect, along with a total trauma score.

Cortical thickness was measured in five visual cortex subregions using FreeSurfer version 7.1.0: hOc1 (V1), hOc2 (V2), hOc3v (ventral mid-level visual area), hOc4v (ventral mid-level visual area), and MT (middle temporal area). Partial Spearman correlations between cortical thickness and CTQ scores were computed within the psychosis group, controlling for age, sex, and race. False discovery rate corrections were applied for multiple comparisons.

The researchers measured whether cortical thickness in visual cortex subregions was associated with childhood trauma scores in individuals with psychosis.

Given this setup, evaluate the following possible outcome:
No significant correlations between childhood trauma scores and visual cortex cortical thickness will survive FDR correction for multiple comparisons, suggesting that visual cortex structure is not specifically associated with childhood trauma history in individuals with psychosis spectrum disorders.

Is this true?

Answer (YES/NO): YES